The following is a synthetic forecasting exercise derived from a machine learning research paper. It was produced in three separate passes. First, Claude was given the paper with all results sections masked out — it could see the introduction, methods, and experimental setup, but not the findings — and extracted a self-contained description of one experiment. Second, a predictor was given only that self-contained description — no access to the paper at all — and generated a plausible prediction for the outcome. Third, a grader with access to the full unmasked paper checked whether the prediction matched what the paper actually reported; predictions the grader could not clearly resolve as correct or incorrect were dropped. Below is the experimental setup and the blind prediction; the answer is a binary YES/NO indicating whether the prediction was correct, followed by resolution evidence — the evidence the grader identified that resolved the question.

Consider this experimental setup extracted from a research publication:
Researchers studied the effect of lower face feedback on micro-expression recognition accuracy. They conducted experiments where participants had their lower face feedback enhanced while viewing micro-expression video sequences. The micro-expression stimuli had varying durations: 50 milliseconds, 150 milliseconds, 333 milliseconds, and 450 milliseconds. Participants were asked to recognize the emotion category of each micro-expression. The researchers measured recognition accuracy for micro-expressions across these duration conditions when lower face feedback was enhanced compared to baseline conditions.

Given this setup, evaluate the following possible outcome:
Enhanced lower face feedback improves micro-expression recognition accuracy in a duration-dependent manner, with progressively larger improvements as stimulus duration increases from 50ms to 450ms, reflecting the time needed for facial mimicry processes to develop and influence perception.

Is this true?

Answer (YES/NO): NO